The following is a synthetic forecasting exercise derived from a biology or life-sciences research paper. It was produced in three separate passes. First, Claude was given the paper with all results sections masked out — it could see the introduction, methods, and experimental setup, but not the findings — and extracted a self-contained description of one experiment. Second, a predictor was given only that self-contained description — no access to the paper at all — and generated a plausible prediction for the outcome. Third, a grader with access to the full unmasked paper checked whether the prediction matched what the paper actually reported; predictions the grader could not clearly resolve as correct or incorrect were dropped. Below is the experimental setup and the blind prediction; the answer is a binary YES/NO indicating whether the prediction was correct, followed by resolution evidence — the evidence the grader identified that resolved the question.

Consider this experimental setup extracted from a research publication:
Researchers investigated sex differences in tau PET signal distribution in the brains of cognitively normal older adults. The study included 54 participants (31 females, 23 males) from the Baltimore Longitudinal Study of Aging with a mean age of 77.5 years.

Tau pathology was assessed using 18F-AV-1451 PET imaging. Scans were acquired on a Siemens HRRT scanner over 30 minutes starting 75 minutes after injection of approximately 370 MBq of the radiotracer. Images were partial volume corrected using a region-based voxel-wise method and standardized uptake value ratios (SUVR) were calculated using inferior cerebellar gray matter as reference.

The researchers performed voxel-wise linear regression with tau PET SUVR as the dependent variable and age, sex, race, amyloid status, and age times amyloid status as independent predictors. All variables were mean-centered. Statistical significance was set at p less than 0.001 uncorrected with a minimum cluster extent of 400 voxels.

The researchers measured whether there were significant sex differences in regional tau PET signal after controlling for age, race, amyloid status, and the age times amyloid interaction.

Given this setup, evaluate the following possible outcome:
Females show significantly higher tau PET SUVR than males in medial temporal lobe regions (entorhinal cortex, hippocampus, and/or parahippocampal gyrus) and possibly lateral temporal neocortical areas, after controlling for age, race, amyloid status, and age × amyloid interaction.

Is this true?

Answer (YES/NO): NO